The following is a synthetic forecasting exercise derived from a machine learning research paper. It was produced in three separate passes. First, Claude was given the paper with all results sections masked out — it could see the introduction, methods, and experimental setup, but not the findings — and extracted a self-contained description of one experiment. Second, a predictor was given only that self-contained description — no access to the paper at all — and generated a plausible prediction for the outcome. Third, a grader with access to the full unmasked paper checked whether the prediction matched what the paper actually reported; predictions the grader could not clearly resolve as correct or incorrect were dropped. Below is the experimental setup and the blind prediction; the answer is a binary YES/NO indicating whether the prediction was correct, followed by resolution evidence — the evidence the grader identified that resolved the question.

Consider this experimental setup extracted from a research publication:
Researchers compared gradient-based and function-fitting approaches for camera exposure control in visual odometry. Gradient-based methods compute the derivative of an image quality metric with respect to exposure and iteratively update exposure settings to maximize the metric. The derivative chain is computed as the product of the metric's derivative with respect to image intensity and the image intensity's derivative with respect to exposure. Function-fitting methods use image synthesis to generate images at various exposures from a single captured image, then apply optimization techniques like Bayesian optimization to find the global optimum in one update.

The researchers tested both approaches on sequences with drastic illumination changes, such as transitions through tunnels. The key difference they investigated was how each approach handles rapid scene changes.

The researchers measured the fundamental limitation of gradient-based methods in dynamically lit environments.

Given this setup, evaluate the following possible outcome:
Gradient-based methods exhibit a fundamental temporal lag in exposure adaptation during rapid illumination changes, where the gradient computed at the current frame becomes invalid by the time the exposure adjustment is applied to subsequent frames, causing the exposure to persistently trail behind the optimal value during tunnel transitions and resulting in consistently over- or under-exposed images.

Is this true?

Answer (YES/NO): NO